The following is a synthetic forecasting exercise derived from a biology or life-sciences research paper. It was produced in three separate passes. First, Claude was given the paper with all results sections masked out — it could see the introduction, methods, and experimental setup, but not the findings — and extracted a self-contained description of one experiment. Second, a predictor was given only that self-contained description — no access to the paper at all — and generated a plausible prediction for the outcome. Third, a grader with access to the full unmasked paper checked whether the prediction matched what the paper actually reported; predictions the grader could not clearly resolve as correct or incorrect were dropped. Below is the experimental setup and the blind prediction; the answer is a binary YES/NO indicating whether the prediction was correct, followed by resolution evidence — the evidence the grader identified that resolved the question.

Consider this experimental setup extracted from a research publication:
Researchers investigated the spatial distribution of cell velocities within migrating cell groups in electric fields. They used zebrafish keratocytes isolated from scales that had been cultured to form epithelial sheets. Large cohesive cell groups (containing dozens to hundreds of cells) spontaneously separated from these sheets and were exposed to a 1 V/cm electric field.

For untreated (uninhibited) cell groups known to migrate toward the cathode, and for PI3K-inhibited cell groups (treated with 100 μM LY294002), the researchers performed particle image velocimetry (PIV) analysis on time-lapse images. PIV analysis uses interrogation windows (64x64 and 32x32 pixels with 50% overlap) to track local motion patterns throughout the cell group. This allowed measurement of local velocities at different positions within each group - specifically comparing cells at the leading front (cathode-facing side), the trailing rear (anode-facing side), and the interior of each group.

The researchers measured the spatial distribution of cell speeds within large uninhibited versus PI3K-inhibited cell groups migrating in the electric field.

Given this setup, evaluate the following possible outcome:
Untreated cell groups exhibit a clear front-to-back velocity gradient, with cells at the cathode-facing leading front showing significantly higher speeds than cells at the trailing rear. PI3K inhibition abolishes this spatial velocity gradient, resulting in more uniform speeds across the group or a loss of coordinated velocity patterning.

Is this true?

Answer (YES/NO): NO